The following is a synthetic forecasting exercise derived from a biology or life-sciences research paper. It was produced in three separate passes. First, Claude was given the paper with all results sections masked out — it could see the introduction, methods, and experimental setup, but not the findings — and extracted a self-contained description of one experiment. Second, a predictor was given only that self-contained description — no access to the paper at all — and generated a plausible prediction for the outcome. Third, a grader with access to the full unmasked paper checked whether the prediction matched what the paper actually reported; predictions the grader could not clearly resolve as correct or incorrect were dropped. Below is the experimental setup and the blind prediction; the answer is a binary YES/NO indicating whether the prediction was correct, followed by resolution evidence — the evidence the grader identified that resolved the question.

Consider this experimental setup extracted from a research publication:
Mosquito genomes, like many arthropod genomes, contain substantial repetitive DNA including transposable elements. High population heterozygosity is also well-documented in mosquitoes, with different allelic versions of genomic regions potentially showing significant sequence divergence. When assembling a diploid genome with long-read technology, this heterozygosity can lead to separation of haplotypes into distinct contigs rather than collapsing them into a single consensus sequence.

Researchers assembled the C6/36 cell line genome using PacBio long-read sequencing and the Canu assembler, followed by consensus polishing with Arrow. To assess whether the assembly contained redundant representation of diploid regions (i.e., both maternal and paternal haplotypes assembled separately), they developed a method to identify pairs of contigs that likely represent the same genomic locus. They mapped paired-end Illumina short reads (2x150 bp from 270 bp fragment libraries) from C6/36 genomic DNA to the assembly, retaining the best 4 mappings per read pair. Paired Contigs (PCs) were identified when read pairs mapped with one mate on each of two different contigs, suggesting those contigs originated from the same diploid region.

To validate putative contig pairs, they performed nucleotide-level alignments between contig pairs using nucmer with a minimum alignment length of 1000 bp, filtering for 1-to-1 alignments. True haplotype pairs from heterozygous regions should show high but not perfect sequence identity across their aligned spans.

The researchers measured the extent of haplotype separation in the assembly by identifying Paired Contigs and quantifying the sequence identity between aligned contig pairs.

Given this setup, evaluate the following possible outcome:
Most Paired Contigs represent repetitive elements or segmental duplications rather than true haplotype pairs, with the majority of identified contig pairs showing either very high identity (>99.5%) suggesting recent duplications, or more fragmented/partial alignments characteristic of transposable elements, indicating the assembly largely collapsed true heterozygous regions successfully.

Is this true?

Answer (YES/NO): NO